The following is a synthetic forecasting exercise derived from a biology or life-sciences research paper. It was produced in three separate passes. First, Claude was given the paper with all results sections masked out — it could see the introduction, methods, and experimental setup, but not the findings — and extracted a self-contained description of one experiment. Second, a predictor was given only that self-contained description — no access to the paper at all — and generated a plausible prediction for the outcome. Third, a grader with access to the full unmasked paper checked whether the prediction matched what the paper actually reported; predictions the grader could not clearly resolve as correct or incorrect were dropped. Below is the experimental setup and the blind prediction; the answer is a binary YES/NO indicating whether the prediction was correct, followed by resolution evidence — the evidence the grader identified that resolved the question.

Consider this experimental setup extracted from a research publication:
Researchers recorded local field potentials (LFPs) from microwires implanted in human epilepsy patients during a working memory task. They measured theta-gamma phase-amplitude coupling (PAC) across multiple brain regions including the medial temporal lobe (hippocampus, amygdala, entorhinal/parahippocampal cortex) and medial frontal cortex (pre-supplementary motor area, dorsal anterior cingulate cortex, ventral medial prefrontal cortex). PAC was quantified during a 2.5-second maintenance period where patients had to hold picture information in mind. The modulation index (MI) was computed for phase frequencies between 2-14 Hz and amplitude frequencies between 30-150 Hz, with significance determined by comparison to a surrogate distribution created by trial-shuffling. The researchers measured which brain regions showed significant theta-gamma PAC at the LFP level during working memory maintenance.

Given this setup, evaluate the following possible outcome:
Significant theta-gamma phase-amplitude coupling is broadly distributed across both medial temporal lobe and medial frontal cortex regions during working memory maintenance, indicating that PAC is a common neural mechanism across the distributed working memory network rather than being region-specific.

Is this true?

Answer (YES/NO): NO